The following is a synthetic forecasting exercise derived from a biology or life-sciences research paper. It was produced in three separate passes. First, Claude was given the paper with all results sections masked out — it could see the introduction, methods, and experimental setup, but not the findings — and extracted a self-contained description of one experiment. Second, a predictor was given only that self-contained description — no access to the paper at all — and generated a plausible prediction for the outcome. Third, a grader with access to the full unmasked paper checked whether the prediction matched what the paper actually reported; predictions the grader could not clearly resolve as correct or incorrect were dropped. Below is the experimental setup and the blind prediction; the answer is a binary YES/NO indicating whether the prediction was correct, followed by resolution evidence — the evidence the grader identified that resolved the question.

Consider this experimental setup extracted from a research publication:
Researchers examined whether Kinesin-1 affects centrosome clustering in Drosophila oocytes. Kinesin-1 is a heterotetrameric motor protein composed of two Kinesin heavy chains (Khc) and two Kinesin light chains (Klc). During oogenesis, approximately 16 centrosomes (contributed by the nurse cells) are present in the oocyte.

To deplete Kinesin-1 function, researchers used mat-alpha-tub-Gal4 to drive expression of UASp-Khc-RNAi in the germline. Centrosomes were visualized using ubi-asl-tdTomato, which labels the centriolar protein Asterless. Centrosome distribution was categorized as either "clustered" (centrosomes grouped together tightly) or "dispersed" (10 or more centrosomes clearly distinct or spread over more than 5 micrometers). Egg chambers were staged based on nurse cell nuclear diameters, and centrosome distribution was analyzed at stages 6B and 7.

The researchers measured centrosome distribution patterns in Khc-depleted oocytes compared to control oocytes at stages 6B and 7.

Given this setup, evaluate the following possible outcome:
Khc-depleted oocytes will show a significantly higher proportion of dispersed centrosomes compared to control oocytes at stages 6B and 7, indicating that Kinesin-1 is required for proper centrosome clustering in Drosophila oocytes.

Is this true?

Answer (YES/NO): YES